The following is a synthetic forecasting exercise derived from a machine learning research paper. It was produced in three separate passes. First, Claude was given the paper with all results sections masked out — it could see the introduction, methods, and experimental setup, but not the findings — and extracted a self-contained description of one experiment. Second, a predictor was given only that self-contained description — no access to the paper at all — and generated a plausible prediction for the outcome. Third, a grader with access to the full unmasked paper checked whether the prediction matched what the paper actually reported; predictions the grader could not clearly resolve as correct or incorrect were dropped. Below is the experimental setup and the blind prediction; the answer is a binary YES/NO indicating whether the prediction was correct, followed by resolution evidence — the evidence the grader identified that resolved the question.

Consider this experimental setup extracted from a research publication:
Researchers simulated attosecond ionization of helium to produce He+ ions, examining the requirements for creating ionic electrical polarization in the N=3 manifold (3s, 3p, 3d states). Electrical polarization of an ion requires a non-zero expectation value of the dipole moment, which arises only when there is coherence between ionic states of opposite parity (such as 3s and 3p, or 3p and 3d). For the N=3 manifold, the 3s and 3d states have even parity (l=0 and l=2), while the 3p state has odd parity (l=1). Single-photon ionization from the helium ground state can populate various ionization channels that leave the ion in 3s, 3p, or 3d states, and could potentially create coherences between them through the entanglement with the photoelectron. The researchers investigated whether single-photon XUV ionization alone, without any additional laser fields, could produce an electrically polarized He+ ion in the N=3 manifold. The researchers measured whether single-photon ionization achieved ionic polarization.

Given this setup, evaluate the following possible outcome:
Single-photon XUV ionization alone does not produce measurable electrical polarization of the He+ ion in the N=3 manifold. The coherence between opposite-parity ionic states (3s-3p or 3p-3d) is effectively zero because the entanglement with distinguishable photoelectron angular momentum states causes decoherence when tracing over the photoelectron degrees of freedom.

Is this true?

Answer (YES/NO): YES